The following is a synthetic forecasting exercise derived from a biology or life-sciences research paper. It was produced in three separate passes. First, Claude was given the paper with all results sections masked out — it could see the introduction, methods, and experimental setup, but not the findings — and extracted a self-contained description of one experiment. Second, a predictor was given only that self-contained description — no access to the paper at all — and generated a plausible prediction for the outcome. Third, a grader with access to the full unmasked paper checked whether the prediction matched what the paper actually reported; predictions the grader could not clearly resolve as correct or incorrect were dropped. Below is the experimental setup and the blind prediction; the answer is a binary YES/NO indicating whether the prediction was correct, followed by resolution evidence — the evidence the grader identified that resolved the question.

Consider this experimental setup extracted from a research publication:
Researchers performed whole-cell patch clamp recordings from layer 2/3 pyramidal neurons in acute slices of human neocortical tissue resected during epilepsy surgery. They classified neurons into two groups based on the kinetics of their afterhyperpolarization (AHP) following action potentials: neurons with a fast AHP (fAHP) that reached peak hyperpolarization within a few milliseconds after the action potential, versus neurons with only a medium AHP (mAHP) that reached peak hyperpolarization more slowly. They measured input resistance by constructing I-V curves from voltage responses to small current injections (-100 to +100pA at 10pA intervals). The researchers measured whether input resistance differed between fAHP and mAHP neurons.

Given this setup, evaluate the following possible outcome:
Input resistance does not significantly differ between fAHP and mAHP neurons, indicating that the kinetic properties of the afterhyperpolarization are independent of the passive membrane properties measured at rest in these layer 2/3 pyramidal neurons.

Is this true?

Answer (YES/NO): NO